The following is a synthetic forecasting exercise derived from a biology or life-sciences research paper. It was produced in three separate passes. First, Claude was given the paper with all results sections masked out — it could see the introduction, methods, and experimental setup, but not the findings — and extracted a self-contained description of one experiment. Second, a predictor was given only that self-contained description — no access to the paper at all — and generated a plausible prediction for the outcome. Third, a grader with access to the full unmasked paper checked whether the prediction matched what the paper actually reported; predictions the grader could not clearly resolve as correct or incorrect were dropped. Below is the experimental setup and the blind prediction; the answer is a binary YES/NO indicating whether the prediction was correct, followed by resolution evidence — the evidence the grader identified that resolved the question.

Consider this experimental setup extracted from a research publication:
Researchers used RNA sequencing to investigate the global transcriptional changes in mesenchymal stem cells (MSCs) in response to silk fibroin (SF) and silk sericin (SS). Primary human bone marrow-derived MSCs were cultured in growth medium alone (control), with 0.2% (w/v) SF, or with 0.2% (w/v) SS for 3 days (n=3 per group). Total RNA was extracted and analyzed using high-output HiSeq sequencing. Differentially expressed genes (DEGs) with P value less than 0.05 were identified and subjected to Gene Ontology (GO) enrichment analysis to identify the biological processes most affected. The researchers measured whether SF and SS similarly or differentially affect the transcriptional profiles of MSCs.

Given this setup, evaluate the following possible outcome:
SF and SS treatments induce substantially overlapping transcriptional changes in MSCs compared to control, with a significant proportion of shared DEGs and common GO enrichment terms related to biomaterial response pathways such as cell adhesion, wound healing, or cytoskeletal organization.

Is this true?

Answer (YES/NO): NO